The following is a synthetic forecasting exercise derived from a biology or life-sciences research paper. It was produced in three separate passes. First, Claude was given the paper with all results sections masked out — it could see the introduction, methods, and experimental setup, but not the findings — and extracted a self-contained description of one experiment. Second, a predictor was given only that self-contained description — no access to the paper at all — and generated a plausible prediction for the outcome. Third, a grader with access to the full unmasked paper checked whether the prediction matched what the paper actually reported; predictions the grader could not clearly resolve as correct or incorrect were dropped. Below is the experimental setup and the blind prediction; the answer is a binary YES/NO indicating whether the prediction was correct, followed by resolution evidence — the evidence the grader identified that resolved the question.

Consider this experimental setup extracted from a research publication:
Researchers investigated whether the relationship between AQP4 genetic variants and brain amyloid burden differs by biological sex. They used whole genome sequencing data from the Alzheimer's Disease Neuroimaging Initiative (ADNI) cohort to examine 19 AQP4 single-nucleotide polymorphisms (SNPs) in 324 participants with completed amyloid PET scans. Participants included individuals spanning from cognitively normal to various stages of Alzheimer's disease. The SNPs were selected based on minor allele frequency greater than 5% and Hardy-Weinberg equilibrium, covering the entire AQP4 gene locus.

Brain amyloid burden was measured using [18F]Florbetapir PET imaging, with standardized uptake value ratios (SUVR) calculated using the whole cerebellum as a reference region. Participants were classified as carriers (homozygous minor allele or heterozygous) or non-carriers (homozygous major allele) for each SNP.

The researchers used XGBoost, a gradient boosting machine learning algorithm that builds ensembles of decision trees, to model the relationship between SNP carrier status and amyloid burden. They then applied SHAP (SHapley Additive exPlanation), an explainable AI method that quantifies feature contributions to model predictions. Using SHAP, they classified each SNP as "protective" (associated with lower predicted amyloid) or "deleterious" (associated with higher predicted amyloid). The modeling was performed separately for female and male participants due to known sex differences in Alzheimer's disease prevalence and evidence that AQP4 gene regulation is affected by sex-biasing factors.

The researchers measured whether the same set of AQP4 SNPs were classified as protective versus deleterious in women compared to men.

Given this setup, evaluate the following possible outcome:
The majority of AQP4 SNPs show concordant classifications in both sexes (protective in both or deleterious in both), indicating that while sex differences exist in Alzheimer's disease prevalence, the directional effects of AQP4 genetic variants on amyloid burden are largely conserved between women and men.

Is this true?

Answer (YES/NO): NO